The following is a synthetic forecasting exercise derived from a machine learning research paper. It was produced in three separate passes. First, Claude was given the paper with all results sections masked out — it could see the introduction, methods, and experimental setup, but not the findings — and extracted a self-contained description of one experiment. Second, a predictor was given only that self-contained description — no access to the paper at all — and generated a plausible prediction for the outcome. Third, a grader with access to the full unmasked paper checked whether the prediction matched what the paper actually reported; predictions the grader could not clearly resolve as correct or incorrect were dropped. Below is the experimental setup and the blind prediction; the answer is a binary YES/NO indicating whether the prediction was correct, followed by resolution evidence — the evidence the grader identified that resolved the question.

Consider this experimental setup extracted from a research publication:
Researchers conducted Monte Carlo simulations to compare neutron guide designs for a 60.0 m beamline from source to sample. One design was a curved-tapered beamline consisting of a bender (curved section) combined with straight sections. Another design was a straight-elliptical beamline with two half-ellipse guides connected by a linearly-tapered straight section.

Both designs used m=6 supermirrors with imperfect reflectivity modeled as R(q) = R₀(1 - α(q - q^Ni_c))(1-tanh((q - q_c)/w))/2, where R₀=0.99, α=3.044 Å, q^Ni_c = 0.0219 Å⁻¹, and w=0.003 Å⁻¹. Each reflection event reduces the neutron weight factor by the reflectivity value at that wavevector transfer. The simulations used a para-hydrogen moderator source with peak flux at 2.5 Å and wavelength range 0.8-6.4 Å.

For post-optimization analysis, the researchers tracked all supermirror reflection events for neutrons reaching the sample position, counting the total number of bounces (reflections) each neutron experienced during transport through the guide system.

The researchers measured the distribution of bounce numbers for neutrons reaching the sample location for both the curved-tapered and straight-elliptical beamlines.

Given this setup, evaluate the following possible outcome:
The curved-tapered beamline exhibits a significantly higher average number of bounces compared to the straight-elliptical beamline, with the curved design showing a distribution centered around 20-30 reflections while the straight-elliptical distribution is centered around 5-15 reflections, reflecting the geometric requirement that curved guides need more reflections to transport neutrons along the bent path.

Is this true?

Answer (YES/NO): NO